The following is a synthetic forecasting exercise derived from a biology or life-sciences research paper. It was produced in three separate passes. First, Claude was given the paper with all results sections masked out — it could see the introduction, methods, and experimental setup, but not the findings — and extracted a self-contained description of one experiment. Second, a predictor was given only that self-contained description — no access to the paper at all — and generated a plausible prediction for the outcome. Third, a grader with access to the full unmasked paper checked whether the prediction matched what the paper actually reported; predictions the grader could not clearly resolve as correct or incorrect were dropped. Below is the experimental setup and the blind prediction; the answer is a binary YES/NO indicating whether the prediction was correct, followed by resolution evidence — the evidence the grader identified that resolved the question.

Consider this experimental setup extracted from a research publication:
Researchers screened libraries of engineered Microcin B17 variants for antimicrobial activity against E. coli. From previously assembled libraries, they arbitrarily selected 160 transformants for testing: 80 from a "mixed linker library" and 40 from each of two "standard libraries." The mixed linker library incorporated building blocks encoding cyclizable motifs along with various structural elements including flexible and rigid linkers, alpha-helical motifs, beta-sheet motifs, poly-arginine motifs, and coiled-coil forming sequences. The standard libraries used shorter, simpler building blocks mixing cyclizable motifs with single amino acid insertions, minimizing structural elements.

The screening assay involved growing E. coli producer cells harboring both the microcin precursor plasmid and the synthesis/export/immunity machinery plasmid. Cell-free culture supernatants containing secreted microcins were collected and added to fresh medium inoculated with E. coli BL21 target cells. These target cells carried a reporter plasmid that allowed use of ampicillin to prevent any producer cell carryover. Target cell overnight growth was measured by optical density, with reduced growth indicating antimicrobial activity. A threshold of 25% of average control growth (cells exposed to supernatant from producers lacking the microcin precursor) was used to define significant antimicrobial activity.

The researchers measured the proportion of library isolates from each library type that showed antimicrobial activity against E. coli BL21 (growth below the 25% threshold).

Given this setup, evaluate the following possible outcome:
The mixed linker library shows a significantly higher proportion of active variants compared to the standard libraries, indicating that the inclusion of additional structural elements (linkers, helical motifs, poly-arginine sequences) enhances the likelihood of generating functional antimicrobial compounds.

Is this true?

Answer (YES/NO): YES